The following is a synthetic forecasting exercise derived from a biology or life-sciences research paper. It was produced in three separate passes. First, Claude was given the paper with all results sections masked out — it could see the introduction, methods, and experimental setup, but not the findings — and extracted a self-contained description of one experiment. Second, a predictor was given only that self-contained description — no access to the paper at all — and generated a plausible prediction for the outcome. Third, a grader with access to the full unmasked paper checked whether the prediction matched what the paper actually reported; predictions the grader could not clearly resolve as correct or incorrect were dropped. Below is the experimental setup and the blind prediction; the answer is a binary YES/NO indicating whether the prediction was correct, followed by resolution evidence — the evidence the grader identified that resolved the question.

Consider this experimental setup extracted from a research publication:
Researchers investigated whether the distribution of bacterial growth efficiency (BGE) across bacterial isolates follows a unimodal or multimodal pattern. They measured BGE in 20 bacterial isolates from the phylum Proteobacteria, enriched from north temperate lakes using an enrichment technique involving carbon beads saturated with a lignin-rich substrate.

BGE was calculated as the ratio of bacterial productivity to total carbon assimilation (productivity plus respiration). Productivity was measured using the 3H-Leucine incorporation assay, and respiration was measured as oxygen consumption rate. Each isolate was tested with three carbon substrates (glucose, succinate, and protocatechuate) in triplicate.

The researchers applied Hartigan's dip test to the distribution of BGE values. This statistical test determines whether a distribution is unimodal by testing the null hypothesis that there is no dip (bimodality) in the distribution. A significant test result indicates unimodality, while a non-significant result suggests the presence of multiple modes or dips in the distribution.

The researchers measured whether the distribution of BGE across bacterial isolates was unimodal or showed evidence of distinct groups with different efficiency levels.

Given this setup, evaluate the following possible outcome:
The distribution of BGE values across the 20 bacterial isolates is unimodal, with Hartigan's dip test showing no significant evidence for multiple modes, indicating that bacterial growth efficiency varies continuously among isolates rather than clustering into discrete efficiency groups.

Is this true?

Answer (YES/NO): NO